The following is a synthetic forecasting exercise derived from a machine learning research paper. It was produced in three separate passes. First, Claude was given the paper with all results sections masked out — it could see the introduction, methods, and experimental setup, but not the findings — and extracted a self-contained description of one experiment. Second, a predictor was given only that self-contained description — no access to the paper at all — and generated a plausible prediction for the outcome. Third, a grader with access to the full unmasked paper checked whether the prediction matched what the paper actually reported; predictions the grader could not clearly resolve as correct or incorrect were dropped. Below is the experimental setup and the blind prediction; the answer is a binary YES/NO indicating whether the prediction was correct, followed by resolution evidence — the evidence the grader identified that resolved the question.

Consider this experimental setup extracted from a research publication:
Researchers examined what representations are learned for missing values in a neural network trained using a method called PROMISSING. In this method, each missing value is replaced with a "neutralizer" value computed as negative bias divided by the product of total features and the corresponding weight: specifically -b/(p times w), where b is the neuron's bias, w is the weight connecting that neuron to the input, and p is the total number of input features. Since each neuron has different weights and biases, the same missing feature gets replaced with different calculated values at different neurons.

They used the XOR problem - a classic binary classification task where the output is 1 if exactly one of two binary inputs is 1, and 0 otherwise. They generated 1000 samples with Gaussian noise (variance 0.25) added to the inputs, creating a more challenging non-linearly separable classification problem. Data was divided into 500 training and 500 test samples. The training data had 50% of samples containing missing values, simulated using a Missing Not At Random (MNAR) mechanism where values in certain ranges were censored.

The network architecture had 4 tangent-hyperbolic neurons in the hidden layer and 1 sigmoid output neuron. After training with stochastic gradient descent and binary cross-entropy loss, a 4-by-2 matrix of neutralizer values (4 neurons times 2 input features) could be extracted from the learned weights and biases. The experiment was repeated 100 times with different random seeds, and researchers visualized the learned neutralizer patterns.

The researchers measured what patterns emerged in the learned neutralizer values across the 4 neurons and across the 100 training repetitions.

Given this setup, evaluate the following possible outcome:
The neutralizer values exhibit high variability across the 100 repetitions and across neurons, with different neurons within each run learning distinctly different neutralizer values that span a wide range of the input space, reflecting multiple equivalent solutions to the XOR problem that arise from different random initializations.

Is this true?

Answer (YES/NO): YES